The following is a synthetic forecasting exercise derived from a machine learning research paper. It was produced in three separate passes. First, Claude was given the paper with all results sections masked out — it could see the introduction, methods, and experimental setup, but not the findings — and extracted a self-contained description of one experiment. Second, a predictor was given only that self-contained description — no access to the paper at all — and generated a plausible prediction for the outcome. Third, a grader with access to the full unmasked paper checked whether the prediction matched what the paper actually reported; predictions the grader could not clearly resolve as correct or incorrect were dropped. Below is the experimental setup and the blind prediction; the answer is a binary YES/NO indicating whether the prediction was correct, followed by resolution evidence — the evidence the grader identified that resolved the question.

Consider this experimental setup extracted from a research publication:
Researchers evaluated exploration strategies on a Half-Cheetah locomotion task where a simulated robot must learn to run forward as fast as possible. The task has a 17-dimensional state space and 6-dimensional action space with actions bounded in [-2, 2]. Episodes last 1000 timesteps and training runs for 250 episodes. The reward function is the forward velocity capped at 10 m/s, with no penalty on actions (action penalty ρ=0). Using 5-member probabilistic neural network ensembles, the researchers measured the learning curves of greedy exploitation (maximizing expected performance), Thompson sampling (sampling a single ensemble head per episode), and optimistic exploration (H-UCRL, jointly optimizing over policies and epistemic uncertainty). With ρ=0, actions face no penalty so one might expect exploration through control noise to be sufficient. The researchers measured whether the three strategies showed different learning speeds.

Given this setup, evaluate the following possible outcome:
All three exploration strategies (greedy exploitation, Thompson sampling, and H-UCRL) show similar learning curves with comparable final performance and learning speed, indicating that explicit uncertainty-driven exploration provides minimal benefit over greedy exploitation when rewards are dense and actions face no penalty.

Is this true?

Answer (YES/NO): NO